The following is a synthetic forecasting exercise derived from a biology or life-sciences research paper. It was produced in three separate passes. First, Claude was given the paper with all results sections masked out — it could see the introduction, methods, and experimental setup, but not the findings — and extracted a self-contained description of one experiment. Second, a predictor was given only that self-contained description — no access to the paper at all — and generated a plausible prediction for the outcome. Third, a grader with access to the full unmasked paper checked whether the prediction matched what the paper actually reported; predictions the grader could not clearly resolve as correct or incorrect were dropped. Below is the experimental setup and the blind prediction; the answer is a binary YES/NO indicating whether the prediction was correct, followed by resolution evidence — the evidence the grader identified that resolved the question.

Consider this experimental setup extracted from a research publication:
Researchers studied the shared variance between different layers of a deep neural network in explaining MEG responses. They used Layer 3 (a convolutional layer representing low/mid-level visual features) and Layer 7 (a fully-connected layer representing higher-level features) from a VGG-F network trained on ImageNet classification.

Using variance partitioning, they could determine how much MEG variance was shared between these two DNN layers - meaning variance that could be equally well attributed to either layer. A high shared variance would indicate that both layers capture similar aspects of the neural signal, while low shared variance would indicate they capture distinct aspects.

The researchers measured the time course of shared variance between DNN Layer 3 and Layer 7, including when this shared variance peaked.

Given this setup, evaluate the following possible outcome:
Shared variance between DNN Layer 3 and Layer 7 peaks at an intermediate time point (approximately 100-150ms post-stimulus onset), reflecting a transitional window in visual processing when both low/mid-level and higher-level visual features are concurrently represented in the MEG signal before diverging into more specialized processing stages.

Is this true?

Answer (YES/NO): YES